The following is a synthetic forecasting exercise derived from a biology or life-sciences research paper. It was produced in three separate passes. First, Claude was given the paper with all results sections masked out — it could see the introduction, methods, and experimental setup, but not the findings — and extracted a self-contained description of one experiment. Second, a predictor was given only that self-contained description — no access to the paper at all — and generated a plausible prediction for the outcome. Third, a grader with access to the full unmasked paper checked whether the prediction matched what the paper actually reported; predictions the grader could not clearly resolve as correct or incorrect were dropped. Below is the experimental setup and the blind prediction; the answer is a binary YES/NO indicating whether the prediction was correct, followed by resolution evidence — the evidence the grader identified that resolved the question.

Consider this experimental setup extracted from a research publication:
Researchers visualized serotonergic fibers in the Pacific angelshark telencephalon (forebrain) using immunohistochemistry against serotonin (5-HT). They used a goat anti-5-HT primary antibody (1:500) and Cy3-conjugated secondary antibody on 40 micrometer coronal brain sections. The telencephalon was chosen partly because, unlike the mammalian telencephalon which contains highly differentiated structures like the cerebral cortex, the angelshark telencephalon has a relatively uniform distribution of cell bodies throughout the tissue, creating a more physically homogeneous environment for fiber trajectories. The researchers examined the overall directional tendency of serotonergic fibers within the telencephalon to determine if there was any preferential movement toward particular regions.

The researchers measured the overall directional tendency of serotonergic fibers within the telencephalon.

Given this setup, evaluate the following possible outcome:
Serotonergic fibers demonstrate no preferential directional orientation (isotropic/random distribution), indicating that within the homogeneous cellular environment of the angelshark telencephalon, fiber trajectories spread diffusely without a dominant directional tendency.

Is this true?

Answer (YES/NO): NO